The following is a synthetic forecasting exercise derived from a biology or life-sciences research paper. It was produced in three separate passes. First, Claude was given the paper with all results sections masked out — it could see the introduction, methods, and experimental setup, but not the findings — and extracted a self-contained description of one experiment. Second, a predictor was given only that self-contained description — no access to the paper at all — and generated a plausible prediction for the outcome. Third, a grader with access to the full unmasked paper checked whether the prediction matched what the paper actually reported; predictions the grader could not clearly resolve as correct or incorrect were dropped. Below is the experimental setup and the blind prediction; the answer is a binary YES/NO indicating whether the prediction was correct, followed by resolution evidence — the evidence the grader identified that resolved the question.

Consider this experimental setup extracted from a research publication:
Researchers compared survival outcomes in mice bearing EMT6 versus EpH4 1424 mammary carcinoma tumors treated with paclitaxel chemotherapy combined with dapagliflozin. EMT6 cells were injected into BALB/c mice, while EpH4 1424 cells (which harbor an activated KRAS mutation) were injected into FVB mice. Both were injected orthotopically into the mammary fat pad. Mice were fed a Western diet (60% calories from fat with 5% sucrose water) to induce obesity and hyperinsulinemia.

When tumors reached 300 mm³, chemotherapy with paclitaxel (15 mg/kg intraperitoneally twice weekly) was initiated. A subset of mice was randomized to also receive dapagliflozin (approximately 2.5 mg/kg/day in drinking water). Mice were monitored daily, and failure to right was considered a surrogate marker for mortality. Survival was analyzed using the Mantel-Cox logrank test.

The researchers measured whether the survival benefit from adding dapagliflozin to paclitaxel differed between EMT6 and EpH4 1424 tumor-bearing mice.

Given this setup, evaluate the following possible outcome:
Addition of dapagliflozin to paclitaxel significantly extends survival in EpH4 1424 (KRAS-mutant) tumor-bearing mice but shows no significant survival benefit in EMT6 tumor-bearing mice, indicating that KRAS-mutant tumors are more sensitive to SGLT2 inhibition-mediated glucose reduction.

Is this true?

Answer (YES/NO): NO